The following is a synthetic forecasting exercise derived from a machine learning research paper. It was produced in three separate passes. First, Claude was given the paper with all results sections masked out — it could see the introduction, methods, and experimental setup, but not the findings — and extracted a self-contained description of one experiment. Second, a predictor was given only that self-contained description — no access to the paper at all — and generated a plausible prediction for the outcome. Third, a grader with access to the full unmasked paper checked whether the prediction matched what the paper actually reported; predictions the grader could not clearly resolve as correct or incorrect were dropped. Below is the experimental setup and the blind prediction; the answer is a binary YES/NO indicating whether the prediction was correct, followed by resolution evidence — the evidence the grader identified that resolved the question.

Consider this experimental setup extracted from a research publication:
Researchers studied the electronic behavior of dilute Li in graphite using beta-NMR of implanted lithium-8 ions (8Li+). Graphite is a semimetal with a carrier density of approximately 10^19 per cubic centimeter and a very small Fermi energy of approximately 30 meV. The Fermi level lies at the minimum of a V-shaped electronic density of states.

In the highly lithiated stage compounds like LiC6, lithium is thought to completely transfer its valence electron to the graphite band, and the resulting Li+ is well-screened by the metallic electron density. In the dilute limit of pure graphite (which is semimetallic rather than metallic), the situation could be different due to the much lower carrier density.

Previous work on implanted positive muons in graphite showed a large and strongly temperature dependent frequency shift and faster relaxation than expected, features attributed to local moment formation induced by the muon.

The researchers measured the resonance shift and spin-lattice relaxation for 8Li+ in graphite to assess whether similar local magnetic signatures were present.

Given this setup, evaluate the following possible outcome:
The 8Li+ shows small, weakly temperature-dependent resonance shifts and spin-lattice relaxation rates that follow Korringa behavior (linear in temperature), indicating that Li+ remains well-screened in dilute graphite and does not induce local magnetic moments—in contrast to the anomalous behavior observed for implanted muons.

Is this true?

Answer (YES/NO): NO